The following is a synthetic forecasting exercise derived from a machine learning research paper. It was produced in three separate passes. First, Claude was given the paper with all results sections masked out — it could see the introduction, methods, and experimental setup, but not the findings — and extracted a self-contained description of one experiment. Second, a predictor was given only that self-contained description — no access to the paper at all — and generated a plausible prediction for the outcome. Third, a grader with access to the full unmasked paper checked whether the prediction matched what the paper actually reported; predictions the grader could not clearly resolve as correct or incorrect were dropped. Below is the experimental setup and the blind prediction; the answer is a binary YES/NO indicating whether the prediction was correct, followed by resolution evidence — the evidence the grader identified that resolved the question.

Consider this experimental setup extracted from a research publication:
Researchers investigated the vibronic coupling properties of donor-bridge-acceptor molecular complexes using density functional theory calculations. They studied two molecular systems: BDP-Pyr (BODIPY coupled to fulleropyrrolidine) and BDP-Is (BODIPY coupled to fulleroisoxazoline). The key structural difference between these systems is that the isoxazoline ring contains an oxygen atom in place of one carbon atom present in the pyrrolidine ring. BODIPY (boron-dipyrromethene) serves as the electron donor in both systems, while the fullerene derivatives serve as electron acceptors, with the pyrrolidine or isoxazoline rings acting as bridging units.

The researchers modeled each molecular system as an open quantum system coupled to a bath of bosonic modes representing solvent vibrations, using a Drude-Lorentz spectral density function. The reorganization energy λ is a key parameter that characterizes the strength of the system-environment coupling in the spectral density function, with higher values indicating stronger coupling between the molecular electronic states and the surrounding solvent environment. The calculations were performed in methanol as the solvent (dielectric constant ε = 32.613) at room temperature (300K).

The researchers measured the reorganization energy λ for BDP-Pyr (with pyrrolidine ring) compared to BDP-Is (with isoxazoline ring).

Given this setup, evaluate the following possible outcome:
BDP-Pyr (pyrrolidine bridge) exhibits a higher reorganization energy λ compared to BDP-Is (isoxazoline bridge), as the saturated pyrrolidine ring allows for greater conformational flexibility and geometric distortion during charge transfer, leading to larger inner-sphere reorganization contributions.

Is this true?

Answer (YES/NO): YES